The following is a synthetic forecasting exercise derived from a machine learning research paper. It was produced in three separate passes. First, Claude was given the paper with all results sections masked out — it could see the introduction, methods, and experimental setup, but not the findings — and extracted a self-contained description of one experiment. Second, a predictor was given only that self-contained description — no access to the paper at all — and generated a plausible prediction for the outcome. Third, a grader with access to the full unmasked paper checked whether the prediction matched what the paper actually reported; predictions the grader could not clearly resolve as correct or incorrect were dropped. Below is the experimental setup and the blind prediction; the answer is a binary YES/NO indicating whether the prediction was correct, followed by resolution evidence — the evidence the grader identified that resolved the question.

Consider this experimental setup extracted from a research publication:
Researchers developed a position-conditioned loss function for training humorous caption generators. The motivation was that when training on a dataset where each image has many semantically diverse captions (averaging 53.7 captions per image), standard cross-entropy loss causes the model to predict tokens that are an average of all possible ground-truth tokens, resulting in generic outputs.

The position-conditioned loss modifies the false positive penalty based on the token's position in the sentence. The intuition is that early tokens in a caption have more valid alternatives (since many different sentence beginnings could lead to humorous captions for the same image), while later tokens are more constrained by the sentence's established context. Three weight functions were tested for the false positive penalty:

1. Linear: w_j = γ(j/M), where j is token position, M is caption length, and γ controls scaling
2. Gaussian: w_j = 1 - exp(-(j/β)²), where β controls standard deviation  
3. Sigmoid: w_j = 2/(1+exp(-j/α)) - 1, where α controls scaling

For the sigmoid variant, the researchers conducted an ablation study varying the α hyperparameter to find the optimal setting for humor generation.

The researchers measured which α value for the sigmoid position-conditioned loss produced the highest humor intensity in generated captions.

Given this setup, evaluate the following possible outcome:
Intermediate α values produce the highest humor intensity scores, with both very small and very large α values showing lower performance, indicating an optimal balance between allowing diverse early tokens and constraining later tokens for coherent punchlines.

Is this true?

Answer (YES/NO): NO